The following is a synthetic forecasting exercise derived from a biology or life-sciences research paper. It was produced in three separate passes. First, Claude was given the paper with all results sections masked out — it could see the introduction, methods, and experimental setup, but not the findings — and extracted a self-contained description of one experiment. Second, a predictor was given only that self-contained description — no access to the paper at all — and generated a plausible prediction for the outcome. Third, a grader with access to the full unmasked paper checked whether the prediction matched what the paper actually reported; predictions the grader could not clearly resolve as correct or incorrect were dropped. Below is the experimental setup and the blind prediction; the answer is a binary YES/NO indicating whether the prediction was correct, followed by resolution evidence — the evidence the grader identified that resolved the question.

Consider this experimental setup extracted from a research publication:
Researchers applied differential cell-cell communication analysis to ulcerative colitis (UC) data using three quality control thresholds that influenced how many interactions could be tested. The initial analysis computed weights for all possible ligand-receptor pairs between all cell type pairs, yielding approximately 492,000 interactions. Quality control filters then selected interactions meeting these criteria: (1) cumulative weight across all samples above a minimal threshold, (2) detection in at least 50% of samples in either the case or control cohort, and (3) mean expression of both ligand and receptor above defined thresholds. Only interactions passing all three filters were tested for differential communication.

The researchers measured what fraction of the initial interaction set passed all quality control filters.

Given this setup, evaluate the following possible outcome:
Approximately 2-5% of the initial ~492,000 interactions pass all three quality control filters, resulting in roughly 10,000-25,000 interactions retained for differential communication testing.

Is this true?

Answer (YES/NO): YES